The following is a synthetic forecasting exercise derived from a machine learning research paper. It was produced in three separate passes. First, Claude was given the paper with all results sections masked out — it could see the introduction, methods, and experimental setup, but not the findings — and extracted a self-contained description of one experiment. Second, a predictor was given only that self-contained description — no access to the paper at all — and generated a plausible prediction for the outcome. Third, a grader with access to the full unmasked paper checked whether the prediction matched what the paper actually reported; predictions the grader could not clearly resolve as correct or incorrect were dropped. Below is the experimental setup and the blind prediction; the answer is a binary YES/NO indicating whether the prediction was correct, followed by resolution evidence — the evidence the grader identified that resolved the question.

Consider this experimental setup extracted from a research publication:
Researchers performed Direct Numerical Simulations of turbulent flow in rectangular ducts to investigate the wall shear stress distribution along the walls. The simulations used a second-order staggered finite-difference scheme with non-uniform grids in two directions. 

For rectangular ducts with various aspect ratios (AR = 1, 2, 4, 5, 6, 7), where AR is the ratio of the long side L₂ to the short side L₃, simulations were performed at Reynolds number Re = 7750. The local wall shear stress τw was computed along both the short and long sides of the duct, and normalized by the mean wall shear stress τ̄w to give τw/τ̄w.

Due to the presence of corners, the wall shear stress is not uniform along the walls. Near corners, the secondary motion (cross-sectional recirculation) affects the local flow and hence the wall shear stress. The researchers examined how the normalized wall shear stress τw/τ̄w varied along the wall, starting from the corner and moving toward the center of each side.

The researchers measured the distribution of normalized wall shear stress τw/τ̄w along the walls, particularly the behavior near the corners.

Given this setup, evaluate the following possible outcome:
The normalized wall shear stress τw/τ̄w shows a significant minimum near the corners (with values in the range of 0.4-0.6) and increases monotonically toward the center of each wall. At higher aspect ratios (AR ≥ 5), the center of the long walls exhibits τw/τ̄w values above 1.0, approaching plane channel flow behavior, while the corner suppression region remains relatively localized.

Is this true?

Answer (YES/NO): NO